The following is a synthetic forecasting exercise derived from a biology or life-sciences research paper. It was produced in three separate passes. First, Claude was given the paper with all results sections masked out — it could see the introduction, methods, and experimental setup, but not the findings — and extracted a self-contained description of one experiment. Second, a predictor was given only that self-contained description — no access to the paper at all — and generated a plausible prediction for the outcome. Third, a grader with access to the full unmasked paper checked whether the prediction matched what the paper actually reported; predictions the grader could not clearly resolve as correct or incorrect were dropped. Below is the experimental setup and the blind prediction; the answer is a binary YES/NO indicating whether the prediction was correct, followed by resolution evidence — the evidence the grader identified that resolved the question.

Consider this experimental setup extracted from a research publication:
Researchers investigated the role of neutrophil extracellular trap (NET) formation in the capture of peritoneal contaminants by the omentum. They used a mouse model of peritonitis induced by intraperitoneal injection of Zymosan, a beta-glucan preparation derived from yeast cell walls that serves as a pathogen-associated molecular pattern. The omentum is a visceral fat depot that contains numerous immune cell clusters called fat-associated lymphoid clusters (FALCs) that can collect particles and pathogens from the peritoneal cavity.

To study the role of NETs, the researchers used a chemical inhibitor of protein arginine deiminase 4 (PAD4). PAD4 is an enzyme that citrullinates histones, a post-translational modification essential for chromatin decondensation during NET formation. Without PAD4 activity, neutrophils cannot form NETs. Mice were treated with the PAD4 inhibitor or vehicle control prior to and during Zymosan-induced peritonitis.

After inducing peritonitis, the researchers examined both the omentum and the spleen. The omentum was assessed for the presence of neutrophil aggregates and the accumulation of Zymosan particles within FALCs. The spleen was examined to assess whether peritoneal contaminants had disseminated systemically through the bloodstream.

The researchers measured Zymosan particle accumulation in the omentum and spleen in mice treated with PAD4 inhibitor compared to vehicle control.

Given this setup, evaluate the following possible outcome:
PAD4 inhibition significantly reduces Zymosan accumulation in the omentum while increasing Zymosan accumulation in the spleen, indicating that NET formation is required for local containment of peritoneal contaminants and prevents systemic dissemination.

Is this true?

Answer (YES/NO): YES